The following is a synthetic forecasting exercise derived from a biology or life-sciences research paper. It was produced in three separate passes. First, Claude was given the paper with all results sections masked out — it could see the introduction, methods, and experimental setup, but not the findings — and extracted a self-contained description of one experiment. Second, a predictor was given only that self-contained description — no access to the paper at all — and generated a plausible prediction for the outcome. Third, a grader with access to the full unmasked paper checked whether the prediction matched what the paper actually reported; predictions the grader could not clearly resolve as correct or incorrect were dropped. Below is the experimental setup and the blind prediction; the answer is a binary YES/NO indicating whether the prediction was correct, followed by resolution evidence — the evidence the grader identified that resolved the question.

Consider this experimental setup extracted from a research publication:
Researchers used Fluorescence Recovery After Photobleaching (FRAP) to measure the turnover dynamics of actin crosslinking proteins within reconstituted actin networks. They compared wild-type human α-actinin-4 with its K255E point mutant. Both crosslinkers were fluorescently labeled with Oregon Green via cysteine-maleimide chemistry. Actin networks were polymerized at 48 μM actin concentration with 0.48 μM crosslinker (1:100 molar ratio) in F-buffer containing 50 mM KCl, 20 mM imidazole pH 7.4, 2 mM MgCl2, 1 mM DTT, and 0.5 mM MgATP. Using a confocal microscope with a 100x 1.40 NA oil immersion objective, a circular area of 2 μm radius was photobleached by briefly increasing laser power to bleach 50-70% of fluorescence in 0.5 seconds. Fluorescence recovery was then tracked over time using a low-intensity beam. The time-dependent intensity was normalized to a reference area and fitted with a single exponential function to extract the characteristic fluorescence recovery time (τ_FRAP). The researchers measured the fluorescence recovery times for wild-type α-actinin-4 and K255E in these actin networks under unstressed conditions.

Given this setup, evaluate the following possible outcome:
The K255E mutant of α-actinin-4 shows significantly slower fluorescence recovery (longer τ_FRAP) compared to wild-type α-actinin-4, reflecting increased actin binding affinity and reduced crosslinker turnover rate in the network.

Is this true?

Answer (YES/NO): YES